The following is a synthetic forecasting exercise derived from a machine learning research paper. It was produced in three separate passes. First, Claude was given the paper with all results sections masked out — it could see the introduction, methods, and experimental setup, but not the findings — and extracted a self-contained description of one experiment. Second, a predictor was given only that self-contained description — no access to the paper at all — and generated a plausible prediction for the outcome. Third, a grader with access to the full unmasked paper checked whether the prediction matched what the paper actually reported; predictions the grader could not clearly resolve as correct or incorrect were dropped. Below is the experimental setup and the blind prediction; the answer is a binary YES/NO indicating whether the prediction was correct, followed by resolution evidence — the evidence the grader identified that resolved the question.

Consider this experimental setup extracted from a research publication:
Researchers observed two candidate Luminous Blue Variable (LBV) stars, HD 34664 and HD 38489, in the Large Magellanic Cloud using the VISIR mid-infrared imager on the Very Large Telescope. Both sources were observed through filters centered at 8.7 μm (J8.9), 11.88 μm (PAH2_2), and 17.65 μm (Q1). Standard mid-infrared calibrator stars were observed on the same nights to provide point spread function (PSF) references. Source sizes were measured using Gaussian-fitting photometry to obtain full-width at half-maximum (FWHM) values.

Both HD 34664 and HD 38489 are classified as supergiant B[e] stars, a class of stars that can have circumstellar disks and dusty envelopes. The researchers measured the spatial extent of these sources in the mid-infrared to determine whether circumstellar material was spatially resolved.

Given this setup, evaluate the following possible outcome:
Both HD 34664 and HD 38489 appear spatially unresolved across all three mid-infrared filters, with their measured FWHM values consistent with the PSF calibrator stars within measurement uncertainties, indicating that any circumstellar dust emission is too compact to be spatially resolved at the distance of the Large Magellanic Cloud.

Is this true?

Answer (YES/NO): NO